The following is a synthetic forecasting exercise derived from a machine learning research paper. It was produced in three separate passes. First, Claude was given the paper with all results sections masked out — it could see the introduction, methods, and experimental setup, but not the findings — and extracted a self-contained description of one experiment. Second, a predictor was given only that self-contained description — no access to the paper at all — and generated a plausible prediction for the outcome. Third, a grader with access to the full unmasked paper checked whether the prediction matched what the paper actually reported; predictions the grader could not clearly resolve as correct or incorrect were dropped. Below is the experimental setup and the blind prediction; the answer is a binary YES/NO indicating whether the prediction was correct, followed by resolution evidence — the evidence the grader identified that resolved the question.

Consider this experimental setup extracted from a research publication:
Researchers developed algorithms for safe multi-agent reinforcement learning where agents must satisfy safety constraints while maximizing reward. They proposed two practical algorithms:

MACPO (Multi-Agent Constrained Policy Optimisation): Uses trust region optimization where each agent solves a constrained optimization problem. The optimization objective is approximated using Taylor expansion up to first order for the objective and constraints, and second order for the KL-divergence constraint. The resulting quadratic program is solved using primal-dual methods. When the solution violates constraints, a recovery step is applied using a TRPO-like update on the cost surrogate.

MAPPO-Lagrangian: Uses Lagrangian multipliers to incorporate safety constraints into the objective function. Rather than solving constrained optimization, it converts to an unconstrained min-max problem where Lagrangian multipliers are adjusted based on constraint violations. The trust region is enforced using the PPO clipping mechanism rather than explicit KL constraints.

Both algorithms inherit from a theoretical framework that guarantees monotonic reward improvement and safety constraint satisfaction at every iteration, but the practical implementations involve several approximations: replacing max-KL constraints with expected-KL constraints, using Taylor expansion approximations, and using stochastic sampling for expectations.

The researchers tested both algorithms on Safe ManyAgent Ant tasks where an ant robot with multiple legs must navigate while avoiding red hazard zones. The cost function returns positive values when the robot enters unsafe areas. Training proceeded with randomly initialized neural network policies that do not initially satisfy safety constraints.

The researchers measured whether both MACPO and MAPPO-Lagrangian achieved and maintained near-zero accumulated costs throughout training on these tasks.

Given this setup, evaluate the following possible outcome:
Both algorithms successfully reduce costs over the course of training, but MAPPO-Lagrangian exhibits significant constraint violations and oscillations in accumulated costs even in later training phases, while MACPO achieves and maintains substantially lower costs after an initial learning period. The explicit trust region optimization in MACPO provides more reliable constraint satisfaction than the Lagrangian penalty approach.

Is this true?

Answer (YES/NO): NO